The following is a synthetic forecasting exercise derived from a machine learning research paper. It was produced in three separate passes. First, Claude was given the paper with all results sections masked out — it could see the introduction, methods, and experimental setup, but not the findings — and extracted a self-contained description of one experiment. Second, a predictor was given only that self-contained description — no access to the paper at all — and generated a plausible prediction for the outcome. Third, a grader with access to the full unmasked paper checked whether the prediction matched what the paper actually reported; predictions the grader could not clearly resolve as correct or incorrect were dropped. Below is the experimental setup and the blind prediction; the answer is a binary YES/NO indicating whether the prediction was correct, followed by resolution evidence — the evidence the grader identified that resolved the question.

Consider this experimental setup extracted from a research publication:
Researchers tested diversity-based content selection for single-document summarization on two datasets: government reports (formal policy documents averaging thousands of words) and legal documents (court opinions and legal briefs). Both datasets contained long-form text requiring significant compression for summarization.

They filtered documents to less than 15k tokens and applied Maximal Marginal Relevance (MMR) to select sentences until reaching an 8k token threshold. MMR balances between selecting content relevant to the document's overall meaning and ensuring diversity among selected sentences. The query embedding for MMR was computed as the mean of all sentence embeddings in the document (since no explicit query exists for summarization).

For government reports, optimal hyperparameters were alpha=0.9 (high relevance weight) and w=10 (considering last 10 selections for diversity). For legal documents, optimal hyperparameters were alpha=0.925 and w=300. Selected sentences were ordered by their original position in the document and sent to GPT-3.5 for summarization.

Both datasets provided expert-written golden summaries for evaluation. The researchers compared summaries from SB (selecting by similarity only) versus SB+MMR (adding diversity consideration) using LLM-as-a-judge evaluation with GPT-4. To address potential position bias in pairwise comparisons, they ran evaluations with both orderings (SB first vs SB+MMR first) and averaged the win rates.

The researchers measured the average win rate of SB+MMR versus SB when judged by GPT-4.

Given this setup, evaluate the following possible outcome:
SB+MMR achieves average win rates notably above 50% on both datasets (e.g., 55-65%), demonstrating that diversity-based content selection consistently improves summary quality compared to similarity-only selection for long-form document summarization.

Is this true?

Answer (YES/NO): YES